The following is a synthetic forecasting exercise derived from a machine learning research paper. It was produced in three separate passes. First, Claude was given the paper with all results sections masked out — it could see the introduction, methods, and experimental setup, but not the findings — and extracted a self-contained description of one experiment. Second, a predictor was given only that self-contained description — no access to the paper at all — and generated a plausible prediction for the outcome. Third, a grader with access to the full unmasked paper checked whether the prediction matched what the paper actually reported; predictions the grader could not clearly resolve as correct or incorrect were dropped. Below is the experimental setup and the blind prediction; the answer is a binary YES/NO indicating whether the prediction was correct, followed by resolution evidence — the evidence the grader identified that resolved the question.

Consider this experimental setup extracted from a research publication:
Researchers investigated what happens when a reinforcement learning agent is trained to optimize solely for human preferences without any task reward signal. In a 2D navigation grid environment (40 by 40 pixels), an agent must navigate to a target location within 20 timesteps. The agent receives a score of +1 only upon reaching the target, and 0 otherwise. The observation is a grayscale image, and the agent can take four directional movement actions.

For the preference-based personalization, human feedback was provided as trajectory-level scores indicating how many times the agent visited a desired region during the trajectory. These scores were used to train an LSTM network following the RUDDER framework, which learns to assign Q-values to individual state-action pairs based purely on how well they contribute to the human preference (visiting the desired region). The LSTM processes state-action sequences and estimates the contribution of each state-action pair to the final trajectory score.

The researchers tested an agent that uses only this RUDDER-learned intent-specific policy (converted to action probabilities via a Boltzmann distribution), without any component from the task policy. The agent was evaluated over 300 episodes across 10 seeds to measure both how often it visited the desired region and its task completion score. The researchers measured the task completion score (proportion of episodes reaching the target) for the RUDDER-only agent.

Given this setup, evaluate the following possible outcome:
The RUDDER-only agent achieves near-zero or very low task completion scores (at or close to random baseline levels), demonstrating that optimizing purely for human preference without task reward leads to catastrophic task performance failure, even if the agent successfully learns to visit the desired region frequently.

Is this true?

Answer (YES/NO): YES